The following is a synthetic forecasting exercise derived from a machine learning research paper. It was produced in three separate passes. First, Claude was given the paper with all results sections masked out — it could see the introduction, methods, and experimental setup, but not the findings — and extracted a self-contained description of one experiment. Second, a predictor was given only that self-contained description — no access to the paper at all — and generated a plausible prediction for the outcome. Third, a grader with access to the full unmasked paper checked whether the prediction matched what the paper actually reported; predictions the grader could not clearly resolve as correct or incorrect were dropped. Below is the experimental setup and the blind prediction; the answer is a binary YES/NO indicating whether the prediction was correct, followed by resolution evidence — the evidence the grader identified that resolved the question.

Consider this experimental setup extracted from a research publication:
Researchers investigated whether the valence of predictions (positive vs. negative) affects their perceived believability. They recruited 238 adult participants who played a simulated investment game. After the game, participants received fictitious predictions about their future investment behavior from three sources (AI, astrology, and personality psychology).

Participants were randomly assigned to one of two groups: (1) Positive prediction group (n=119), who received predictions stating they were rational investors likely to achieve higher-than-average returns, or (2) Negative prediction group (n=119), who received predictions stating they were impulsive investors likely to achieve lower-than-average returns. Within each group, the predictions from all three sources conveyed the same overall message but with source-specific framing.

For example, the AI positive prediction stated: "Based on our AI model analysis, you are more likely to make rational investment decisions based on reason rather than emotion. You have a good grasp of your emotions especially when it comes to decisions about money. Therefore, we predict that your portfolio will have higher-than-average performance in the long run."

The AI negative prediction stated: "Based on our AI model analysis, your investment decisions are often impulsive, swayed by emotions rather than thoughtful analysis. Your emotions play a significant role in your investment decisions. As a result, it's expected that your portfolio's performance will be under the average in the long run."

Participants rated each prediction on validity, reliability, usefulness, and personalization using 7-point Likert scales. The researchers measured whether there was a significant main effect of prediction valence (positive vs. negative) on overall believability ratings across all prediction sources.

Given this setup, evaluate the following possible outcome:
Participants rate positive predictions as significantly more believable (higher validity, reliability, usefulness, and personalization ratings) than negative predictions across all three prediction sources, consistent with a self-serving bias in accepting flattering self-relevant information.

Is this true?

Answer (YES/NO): YES